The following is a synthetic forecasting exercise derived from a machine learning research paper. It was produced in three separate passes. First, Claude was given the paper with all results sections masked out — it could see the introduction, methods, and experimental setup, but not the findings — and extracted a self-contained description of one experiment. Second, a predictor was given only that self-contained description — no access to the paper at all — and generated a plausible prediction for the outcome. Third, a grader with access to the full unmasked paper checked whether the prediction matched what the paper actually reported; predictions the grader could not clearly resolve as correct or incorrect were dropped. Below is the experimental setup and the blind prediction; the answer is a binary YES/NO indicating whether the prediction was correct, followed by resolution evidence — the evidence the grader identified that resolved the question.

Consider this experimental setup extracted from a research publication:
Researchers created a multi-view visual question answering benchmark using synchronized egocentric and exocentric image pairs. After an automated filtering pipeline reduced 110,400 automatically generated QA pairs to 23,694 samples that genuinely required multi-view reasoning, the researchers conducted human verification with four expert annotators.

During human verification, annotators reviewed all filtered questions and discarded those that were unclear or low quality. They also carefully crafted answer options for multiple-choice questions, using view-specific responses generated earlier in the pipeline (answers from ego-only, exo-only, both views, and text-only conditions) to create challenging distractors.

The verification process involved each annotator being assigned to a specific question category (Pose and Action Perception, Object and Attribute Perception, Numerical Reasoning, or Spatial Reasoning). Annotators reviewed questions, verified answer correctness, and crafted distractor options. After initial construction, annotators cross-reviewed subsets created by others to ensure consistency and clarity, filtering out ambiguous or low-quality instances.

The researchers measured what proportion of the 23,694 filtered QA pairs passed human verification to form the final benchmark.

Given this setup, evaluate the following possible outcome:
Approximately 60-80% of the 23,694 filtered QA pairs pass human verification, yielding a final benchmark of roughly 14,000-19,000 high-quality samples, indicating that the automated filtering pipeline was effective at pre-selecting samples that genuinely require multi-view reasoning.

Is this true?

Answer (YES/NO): NO